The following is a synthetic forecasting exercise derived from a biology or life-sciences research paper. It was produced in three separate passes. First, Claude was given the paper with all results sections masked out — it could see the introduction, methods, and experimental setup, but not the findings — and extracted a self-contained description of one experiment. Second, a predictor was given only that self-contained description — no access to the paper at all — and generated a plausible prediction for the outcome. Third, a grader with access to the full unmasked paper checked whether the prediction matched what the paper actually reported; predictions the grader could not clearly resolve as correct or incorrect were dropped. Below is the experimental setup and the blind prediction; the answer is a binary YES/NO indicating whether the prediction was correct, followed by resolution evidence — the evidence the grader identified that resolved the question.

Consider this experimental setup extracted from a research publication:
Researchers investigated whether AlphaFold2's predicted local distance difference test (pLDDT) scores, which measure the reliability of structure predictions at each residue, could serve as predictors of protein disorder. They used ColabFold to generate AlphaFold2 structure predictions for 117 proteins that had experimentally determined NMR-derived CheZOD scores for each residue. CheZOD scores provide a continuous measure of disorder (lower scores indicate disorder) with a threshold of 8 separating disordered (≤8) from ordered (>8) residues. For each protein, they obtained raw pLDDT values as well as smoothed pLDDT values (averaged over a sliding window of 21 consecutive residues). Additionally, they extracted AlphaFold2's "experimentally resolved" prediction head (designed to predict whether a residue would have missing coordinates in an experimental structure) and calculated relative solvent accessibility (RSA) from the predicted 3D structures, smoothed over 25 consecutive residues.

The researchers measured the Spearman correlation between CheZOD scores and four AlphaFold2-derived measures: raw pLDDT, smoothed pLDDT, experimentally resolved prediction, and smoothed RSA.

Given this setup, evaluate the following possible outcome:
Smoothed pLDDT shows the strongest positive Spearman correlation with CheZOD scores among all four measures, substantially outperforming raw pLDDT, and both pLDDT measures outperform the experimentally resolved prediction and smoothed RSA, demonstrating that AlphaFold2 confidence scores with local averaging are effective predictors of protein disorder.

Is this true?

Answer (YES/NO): NO